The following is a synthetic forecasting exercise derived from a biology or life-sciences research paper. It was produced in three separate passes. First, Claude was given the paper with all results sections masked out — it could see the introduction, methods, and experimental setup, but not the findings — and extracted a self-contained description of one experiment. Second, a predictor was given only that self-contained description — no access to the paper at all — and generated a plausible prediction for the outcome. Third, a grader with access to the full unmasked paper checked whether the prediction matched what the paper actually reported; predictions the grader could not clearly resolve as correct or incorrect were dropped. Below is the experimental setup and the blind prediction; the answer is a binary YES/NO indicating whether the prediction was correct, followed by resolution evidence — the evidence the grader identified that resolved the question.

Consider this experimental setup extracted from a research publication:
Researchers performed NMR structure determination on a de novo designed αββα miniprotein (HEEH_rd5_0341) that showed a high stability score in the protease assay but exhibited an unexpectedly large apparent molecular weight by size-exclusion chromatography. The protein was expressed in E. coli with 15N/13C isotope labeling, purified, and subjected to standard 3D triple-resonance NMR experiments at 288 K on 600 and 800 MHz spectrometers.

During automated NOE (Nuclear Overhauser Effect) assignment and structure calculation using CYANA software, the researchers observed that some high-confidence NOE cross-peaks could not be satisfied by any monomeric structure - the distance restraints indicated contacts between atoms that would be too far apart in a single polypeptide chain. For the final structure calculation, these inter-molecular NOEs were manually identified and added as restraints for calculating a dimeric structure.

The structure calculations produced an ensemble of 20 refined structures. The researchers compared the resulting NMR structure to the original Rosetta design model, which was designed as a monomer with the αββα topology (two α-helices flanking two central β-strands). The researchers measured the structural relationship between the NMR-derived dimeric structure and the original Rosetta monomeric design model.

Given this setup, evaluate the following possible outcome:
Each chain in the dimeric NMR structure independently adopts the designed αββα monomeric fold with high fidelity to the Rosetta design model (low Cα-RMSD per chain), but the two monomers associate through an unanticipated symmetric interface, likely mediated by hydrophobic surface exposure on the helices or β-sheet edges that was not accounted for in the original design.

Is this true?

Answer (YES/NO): YES